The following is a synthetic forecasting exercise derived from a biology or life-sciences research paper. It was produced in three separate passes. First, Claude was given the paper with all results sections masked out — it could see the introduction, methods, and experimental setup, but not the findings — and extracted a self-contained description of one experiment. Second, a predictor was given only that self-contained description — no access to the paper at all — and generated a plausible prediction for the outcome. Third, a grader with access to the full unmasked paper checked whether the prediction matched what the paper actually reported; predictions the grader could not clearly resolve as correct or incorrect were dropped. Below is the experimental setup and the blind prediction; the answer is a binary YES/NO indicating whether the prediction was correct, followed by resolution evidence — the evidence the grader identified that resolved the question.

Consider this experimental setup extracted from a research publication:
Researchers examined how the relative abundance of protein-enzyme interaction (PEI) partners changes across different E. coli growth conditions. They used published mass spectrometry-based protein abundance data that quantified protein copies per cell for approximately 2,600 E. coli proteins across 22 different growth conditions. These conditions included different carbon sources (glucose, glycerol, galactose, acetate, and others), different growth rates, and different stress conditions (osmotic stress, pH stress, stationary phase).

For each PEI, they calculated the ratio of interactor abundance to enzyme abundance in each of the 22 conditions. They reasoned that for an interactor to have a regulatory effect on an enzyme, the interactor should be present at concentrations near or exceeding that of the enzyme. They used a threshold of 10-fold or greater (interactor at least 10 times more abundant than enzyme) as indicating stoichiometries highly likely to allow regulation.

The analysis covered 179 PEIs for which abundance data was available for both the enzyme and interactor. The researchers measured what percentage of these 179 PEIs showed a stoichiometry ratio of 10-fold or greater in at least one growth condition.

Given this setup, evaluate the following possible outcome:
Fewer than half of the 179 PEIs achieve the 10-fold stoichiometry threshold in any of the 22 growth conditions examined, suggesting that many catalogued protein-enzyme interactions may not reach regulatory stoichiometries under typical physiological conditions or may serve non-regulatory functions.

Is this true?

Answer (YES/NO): YES